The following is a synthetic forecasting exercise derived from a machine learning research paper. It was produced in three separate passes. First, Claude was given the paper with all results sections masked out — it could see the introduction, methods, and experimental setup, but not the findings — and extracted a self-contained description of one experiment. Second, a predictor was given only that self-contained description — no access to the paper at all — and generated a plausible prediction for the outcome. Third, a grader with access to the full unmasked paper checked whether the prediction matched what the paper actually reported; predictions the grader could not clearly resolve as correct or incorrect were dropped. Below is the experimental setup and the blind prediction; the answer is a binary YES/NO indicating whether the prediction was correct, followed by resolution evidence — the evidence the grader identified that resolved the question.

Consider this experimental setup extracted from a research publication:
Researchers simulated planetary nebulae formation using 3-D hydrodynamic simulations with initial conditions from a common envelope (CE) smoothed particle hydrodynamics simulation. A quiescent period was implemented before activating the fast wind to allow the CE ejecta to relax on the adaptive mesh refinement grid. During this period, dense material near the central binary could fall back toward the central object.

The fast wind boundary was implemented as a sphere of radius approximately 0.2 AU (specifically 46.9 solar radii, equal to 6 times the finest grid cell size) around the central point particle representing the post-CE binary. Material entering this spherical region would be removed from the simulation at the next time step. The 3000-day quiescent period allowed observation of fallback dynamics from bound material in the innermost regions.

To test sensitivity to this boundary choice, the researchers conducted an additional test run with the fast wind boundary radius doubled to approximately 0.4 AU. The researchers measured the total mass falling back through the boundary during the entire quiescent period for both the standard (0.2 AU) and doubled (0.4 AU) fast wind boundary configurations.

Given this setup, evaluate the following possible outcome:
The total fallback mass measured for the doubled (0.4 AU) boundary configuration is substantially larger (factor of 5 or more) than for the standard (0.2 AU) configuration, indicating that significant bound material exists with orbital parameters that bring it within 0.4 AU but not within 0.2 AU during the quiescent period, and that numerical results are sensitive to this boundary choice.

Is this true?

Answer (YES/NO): NO